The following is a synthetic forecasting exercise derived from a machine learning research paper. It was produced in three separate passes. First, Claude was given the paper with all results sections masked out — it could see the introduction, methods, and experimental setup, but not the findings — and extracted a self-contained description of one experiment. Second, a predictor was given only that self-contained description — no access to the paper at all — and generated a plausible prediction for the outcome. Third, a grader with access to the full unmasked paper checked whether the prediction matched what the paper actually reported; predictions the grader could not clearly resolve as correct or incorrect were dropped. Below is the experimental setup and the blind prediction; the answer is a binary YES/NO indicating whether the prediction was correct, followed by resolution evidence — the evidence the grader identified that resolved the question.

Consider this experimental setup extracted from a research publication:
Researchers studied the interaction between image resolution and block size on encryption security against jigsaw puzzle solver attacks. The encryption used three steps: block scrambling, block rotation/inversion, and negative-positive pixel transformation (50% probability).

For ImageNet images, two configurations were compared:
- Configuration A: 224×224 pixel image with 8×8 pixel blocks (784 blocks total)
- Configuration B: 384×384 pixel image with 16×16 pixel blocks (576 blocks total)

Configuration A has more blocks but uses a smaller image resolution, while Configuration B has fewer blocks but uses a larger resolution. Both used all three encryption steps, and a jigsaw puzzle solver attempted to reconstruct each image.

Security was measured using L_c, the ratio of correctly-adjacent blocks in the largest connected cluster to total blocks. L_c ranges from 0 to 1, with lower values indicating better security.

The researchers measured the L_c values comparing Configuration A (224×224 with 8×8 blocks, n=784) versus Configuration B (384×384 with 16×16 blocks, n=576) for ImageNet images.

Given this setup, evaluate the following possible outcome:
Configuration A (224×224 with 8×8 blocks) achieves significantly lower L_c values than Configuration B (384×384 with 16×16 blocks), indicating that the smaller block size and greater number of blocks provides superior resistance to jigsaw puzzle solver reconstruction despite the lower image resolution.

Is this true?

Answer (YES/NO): NO